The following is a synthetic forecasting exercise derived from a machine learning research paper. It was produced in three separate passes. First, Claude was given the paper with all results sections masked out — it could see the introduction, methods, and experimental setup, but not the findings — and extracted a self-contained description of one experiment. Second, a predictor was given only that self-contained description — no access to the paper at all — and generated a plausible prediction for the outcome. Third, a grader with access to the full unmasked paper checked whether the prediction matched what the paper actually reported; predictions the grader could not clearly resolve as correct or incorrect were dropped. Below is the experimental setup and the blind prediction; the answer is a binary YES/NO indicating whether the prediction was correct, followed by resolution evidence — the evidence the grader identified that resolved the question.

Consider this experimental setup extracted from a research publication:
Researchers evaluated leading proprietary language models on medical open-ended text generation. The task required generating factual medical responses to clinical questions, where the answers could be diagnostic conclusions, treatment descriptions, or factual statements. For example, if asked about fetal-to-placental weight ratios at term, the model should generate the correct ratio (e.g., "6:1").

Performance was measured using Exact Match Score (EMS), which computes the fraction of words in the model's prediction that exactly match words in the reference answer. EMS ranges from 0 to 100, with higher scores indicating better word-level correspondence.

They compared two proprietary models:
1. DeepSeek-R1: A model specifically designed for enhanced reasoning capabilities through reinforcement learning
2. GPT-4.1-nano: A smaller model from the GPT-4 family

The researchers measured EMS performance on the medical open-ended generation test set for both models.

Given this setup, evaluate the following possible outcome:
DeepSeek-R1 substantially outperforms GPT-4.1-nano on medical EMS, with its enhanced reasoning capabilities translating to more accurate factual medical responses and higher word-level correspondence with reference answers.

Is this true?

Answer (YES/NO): NO